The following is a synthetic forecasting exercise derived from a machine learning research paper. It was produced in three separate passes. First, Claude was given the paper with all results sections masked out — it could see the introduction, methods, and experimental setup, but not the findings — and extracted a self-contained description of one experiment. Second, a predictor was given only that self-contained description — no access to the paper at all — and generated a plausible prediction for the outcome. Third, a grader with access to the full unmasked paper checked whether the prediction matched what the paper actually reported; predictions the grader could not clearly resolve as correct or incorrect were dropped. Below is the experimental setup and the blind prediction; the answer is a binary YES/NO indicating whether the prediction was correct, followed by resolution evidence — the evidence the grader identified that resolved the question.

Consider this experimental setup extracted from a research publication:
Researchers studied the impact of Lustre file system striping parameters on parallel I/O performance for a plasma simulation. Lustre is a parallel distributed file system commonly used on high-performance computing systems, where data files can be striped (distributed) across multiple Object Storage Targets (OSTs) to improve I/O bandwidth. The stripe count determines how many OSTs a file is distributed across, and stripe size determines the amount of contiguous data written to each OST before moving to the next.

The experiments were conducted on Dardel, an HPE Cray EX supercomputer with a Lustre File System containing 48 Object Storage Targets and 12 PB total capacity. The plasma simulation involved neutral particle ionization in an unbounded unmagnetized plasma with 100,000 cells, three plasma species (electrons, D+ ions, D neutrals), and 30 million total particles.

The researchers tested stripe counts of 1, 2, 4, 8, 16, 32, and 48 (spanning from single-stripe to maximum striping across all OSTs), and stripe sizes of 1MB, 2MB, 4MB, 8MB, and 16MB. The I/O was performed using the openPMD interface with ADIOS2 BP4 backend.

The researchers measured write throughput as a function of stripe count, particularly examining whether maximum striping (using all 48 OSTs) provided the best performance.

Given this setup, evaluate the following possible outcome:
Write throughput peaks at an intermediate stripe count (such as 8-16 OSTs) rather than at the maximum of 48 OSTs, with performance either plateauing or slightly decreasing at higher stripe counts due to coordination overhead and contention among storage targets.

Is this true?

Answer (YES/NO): NO